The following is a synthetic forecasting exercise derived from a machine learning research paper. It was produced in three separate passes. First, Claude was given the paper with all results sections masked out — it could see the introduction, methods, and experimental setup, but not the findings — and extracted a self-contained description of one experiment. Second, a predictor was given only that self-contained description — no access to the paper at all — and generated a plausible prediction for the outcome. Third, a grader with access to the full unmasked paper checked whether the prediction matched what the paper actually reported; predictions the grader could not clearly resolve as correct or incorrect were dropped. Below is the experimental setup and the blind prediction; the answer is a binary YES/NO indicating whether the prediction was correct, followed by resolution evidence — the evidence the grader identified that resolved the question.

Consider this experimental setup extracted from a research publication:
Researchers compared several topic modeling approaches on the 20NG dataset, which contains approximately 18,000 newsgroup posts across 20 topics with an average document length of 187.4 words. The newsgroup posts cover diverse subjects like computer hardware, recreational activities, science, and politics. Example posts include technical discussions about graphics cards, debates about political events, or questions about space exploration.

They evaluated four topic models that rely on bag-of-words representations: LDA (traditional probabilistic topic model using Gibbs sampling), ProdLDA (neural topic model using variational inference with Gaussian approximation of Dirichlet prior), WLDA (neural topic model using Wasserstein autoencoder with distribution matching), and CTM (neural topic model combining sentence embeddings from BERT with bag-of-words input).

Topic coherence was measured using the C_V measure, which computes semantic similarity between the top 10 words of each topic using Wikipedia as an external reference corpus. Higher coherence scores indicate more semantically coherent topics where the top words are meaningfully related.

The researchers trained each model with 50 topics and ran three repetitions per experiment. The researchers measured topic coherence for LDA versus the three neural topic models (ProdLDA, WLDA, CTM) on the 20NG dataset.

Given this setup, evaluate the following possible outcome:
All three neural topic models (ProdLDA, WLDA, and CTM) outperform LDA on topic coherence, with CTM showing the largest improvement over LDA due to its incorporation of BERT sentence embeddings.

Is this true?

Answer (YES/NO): NO